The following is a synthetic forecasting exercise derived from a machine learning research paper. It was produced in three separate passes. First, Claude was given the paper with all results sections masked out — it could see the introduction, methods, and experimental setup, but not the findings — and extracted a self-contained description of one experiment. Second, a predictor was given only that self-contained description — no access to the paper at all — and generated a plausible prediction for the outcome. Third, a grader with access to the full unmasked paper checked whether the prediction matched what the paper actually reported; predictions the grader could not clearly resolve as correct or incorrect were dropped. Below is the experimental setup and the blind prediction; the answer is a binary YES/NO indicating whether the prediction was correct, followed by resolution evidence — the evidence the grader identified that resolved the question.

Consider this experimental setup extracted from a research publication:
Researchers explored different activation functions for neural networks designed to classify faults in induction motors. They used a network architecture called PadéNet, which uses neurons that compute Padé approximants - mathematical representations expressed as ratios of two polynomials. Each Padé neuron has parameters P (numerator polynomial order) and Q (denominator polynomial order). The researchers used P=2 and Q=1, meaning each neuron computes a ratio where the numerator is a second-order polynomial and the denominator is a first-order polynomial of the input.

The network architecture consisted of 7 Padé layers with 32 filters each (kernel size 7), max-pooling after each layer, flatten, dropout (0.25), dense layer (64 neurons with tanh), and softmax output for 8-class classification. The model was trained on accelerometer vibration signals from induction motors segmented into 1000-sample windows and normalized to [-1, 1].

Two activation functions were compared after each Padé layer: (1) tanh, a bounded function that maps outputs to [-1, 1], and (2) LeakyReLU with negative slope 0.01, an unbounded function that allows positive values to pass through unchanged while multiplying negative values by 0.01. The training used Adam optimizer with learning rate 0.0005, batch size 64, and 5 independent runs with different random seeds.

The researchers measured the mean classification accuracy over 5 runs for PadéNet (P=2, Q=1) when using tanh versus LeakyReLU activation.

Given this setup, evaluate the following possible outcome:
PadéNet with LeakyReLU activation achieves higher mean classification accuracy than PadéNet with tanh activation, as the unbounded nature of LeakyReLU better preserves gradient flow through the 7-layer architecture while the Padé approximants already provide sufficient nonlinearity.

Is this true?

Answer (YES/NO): NO